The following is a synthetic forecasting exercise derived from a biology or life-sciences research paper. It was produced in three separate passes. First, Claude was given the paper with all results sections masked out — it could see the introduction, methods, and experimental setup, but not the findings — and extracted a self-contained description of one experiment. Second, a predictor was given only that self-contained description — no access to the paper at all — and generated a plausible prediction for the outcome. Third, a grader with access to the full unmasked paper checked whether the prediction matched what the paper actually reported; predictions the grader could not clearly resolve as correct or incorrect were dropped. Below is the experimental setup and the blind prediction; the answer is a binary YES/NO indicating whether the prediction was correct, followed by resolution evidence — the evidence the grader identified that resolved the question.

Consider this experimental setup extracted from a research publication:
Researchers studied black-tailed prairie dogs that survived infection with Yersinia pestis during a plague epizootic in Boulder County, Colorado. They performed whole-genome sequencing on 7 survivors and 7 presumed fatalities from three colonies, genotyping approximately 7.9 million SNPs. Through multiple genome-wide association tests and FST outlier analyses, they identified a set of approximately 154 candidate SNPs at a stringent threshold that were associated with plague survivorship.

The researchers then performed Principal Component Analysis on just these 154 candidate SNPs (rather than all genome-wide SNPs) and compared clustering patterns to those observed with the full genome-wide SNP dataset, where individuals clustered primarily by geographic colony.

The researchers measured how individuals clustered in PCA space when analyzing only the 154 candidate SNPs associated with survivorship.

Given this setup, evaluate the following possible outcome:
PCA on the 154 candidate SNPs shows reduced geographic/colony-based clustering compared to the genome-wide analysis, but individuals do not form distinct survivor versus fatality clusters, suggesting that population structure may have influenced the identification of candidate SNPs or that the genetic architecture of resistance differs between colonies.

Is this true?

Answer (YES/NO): NO